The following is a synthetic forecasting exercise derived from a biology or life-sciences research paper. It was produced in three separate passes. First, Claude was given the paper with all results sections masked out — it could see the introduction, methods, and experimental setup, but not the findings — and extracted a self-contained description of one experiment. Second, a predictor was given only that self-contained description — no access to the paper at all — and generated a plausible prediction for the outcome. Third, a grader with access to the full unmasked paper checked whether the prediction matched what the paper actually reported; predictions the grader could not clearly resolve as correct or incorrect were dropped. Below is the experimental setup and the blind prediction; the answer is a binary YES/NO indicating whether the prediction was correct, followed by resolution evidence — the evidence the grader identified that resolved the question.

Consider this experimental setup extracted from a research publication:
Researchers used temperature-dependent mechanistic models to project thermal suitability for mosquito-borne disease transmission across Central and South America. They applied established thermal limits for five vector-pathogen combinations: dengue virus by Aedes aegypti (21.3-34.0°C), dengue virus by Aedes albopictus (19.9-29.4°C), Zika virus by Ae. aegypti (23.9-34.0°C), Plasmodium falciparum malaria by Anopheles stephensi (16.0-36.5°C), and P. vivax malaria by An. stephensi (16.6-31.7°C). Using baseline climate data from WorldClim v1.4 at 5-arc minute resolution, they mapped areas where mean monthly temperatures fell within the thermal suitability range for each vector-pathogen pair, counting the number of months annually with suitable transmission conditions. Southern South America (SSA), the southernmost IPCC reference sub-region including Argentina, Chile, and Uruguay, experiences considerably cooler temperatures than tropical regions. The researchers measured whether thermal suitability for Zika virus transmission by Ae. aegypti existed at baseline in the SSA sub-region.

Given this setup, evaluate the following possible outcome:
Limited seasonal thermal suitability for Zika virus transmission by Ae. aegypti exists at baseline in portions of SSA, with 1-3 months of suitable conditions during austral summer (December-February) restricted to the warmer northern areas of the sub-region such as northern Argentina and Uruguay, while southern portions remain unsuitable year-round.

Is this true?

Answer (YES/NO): NO